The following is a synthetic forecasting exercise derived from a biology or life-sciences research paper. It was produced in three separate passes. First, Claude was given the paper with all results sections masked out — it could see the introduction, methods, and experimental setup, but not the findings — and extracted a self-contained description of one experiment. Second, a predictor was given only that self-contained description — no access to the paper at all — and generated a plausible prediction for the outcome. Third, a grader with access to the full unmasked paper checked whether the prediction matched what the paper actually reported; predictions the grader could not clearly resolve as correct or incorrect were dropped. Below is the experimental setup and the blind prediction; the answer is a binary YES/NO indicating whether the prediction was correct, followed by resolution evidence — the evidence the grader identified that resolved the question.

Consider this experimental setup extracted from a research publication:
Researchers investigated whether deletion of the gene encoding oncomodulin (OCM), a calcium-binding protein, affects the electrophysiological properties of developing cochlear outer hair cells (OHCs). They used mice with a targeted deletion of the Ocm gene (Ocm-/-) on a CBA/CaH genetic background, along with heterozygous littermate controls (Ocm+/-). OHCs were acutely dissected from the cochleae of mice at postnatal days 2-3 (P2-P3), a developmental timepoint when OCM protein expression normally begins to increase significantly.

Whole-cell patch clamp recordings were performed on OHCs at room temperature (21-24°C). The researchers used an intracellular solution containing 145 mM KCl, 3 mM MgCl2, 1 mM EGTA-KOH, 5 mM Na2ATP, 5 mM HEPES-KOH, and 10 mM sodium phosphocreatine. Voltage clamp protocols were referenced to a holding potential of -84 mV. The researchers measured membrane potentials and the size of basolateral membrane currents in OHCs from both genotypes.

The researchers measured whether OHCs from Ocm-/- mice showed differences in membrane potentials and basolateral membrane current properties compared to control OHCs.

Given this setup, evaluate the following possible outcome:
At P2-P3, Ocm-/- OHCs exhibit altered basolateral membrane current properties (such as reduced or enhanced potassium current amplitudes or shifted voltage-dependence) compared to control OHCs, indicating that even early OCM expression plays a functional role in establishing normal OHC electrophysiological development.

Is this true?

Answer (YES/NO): NO